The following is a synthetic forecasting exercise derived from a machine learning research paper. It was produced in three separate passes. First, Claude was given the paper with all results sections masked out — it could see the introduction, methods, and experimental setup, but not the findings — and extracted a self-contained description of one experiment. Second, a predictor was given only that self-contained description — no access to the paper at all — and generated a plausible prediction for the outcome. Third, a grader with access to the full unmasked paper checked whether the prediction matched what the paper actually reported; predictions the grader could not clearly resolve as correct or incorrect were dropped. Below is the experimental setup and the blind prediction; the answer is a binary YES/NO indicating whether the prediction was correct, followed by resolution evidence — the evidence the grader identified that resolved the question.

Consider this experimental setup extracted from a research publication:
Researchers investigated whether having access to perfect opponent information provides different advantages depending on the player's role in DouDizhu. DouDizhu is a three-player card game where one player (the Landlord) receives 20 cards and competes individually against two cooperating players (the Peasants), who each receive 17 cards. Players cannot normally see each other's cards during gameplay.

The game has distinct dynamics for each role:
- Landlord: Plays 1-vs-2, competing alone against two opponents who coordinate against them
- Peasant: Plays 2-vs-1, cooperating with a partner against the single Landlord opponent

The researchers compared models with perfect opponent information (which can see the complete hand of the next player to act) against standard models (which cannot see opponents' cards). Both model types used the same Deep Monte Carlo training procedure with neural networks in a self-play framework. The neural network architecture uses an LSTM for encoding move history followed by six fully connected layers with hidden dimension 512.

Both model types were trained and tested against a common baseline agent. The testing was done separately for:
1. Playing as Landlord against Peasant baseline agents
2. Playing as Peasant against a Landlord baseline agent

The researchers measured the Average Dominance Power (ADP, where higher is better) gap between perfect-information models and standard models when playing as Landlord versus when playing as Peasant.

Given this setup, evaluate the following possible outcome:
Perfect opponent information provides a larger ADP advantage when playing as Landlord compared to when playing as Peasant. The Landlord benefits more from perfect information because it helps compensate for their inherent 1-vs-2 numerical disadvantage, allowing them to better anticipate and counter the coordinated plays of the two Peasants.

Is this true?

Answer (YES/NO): NO